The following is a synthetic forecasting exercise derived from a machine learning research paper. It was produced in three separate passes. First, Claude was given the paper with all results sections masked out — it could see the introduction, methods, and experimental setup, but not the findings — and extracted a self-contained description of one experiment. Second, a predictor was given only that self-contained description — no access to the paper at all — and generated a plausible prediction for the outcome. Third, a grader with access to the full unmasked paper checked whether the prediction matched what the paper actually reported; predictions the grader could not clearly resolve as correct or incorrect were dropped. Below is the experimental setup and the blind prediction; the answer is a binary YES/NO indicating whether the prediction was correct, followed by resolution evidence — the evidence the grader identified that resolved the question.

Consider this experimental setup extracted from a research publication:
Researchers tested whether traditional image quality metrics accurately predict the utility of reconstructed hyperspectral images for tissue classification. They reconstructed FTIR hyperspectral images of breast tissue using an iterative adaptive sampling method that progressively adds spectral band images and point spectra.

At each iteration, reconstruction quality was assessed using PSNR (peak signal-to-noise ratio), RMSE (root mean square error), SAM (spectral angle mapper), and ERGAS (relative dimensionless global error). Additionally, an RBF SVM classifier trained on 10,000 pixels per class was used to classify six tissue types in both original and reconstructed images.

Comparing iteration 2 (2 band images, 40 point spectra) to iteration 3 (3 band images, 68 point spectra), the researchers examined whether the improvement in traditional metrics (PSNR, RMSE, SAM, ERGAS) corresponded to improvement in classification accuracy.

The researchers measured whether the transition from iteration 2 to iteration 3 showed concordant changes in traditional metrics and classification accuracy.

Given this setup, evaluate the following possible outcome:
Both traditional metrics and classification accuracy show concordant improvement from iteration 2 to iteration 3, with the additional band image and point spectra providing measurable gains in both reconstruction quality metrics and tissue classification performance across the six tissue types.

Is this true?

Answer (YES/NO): NO